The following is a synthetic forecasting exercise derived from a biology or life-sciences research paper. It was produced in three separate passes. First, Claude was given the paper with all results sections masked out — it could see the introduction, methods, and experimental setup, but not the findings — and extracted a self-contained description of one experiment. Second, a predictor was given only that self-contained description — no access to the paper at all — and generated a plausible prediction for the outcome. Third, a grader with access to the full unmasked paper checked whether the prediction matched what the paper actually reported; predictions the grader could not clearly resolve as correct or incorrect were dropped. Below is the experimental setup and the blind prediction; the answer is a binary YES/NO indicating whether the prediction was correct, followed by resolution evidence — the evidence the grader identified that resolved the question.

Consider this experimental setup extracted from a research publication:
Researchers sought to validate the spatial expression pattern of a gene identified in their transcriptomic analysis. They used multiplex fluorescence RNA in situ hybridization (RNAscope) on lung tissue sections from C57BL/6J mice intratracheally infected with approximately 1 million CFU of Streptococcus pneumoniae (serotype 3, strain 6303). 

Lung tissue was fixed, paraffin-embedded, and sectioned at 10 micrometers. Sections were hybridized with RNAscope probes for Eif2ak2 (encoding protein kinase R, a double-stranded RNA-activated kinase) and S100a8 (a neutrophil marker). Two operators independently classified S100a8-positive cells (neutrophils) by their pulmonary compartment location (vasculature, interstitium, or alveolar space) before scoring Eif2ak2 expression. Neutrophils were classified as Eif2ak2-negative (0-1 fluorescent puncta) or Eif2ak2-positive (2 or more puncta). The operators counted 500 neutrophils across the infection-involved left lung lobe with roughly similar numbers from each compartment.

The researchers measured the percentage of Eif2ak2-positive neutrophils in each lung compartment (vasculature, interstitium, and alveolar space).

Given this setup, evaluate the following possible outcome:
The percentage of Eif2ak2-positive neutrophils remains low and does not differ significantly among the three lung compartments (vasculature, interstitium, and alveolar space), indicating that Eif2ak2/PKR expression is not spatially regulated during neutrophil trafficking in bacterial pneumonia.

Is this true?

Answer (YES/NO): NO